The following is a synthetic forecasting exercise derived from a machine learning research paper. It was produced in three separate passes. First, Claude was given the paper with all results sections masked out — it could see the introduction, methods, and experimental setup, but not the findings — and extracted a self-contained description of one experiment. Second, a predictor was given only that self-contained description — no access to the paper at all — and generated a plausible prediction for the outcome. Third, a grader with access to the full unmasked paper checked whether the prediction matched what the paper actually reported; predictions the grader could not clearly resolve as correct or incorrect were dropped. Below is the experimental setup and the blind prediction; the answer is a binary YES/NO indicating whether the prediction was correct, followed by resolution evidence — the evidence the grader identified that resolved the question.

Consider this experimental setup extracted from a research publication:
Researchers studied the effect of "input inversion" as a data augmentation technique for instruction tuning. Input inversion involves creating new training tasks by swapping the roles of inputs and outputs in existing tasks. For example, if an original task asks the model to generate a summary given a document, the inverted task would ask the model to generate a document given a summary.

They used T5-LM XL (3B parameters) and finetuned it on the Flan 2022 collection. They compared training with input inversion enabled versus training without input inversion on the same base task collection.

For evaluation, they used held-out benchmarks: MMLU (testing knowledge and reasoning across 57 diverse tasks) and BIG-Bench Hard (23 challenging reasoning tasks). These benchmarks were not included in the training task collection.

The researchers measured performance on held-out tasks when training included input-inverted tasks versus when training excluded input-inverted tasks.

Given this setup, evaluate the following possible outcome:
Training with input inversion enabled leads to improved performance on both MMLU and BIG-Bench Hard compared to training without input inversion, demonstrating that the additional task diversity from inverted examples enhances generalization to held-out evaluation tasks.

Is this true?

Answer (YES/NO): YES